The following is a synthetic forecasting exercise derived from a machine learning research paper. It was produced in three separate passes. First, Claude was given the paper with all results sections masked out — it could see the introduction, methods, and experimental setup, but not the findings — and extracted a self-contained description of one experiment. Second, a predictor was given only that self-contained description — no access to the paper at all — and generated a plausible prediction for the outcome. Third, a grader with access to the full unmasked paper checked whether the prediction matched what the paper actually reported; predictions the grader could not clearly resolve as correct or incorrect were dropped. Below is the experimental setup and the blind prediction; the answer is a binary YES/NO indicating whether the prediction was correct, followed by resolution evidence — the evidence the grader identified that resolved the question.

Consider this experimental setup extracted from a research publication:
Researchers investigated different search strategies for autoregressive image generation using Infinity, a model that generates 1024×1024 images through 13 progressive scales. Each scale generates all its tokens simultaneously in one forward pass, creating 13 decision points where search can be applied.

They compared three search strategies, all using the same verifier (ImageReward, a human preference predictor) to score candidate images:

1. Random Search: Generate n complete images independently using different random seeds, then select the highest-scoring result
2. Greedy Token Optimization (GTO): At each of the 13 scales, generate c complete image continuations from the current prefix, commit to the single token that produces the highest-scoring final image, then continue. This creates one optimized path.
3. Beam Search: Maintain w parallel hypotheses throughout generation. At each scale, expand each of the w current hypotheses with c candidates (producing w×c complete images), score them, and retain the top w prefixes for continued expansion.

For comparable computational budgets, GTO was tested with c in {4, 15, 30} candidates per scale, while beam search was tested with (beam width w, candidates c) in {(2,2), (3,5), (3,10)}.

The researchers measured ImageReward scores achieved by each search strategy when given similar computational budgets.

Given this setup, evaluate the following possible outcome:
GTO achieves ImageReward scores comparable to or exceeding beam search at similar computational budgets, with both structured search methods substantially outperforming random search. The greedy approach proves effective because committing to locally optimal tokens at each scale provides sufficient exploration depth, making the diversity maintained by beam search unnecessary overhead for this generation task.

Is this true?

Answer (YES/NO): NO